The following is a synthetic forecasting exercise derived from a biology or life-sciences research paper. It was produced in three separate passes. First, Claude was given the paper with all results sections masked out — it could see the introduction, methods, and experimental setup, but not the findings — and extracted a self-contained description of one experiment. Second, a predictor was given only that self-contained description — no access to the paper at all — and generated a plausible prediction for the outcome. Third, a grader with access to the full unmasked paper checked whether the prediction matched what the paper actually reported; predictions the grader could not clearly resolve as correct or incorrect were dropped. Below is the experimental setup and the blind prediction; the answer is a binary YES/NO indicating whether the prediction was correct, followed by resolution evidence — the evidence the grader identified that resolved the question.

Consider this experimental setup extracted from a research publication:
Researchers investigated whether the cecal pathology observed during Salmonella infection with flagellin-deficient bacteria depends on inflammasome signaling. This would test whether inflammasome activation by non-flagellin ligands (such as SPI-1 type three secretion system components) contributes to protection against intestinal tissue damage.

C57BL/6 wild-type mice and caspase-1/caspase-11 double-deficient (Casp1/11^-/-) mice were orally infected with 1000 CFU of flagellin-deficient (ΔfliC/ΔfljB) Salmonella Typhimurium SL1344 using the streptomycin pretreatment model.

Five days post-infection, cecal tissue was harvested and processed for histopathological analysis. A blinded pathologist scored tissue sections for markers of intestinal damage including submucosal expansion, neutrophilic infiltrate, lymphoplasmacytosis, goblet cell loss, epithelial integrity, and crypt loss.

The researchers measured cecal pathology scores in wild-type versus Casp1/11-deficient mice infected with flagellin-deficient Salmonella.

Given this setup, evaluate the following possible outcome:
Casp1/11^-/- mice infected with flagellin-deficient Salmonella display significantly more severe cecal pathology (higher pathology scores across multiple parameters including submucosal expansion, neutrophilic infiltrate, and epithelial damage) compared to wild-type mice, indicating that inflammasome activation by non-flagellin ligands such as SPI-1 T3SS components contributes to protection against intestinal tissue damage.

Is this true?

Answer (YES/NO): NO